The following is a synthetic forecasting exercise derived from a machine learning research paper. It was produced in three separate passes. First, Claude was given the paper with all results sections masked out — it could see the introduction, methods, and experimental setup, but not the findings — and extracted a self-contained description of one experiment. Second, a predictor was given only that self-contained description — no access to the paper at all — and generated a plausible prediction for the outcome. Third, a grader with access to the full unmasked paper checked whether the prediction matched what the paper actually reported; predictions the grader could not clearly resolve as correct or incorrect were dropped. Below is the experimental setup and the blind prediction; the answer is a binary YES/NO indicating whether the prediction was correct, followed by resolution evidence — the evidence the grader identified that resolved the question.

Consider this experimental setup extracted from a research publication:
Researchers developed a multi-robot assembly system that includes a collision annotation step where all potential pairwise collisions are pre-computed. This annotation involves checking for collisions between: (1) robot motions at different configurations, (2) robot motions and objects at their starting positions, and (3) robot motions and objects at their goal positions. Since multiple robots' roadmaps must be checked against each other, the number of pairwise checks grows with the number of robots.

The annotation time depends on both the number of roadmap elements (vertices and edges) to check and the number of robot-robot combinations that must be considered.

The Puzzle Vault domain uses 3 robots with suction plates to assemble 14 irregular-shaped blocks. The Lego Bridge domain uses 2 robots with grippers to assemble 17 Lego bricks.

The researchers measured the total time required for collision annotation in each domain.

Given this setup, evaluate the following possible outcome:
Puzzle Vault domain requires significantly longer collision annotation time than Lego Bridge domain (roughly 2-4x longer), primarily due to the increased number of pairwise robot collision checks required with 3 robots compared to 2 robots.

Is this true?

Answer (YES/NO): NO